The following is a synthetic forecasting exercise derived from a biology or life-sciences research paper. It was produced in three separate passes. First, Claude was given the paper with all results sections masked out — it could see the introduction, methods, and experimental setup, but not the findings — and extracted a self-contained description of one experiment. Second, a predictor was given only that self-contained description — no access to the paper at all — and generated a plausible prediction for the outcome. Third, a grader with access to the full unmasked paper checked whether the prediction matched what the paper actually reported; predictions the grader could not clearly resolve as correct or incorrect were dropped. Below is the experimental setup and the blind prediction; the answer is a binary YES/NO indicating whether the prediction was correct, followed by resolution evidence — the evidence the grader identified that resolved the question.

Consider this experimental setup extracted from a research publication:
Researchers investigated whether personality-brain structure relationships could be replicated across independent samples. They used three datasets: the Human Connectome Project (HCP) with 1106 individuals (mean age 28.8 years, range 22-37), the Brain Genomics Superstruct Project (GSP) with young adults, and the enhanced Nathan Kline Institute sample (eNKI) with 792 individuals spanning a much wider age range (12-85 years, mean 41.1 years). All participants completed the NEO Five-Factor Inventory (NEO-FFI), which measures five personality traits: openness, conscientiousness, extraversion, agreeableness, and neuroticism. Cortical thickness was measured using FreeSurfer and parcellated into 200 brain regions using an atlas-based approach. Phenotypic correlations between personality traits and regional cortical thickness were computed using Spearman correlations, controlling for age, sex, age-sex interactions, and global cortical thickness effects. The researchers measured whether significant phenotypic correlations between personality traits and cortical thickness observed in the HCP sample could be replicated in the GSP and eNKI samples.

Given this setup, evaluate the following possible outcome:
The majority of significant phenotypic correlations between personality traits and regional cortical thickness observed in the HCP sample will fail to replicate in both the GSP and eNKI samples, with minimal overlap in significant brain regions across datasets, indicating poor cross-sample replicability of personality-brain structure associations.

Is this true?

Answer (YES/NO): YES